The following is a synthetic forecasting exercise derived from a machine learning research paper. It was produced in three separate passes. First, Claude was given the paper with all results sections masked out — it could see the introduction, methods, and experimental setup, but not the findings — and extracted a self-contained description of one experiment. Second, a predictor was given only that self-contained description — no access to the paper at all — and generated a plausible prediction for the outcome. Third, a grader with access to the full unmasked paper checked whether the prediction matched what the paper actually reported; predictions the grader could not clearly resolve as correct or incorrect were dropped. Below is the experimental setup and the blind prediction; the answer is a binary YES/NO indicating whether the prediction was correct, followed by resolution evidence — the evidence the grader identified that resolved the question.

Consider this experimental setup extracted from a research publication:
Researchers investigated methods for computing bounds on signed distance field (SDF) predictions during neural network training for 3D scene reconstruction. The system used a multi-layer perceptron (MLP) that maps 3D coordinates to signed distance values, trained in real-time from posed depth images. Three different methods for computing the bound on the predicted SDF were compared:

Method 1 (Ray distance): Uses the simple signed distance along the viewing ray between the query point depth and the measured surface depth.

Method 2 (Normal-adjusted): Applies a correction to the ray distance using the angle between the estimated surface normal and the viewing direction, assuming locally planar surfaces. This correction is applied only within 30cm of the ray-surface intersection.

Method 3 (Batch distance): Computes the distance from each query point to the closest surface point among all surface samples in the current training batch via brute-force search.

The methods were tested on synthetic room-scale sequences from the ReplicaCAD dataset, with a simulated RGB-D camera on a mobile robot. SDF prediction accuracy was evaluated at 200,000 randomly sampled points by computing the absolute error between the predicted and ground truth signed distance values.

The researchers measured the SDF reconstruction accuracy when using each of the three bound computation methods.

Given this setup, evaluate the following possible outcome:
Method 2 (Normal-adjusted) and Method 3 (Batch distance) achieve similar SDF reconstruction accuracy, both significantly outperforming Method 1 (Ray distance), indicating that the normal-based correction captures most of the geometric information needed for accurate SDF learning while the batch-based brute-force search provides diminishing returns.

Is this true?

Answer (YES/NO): NO